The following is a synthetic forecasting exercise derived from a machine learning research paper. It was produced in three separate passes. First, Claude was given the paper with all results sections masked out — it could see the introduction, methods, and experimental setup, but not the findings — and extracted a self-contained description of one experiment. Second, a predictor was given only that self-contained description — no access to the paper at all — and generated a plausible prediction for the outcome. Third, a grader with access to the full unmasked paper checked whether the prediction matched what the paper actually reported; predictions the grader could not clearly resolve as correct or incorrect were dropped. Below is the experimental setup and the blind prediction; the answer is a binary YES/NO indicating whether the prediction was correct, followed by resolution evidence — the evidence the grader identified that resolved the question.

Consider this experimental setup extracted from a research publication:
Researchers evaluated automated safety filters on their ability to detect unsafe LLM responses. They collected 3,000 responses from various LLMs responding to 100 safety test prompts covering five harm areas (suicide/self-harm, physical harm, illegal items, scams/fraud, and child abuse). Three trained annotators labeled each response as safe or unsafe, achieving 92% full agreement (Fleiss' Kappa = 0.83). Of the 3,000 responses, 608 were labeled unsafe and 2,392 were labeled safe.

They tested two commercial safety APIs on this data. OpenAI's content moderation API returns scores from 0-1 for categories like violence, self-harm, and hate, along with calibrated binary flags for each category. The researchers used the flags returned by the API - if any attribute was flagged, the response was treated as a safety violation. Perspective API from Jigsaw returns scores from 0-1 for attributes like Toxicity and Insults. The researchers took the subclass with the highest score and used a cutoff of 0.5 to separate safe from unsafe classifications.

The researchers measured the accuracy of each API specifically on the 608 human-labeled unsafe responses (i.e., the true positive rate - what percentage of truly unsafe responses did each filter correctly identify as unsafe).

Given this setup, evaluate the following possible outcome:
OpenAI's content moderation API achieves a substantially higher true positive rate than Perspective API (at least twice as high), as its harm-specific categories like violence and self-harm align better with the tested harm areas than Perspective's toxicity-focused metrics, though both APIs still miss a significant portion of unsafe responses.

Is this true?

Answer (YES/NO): NO